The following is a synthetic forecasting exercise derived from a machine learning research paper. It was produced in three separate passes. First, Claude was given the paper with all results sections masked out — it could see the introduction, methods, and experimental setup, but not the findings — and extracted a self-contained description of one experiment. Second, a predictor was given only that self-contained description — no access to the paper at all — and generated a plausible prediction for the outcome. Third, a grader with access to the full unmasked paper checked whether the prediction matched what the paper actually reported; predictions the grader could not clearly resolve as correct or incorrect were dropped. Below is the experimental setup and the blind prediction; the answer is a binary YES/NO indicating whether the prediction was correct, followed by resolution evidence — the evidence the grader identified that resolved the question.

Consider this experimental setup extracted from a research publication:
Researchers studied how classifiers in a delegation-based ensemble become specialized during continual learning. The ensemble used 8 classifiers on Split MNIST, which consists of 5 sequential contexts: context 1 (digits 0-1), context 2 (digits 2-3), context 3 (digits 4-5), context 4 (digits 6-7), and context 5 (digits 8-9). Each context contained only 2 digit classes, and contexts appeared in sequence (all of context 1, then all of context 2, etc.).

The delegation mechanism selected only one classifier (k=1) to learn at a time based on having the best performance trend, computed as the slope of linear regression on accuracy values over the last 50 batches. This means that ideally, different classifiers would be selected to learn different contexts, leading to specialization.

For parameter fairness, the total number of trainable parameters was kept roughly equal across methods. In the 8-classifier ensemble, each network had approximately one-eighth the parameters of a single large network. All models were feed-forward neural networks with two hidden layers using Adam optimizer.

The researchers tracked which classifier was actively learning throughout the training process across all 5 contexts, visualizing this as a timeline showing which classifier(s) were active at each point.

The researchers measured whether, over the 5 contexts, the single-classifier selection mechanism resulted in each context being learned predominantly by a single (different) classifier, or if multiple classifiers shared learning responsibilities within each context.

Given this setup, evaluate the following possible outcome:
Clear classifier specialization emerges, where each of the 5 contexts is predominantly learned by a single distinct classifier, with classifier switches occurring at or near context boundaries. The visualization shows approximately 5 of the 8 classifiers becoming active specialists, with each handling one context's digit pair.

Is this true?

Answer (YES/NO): NO